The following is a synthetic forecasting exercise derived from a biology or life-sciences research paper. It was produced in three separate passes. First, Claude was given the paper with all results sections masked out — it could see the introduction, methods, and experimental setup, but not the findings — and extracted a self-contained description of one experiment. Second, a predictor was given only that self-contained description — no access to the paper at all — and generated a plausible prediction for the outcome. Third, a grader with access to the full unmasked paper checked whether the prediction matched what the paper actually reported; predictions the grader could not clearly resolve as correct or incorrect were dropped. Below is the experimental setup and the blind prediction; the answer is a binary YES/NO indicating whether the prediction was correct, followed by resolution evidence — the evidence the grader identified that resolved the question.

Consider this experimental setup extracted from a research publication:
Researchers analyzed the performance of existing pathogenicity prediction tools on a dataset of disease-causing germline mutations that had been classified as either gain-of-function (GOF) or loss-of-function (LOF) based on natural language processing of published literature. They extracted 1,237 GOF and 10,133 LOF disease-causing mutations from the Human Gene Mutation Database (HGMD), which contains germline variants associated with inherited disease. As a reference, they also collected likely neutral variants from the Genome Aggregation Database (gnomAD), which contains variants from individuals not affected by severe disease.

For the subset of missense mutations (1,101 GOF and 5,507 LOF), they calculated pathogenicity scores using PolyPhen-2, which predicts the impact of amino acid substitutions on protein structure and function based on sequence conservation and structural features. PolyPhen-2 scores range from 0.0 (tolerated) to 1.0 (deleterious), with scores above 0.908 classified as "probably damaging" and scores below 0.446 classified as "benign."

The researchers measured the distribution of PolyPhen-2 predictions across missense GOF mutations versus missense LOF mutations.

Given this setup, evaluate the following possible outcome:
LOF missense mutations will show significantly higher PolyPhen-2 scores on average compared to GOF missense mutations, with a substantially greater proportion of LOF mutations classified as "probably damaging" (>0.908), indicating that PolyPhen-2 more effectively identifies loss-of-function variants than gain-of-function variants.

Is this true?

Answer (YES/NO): YES